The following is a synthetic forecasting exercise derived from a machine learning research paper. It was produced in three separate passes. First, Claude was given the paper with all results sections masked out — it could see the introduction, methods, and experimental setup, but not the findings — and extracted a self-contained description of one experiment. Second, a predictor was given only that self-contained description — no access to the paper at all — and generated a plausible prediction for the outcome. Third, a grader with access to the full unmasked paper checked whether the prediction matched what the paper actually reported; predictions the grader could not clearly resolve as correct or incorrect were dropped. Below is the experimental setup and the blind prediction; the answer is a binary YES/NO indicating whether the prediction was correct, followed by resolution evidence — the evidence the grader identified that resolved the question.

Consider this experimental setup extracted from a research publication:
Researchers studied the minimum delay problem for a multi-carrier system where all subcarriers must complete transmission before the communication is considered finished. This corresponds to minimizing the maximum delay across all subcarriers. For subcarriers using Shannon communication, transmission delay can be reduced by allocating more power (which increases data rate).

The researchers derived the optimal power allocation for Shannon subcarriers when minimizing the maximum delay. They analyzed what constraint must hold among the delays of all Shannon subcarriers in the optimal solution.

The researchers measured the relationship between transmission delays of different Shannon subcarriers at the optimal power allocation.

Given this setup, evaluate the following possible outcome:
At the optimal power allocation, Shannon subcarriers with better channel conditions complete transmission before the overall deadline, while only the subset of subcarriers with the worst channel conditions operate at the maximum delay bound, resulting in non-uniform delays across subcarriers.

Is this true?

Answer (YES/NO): NO